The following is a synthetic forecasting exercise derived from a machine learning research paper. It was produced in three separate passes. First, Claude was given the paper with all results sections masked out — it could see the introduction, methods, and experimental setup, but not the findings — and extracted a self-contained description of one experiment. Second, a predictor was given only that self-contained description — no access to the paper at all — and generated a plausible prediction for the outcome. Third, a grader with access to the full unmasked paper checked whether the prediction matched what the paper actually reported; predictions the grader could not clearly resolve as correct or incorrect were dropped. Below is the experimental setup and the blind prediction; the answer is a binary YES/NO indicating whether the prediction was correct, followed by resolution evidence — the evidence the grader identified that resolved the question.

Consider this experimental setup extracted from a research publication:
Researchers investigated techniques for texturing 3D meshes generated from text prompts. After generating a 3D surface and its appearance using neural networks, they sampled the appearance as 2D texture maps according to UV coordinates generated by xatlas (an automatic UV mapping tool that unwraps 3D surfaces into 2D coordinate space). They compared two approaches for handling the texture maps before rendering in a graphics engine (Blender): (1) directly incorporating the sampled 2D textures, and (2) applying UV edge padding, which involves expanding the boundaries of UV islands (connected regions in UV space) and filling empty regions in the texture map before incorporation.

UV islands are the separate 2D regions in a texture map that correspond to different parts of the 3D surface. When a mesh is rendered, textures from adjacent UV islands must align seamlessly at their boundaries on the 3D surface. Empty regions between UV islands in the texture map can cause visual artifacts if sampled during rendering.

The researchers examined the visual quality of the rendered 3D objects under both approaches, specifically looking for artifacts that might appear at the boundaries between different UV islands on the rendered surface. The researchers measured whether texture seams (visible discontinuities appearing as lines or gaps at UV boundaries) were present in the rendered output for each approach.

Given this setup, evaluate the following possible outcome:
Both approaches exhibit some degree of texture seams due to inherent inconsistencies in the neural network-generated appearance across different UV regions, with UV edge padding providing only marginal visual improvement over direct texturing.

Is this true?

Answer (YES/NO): NO